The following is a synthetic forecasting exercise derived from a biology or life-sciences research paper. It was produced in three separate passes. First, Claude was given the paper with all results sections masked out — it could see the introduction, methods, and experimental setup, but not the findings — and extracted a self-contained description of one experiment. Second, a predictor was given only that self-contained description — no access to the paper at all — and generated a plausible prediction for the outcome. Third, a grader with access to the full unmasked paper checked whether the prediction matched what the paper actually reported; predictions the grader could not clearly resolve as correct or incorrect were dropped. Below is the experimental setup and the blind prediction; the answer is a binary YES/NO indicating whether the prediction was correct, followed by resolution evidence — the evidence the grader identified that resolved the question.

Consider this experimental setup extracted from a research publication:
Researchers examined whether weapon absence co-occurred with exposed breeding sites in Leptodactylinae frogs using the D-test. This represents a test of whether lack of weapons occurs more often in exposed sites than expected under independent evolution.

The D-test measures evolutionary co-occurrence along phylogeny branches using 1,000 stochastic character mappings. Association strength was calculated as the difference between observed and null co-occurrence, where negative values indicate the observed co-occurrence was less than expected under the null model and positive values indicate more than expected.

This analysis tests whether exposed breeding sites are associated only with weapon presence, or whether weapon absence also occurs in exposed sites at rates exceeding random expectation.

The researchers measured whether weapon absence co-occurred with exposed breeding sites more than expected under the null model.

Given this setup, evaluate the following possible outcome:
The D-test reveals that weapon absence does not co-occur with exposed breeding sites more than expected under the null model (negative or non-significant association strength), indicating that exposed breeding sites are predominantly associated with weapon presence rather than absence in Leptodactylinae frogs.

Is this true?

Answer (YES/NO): YES